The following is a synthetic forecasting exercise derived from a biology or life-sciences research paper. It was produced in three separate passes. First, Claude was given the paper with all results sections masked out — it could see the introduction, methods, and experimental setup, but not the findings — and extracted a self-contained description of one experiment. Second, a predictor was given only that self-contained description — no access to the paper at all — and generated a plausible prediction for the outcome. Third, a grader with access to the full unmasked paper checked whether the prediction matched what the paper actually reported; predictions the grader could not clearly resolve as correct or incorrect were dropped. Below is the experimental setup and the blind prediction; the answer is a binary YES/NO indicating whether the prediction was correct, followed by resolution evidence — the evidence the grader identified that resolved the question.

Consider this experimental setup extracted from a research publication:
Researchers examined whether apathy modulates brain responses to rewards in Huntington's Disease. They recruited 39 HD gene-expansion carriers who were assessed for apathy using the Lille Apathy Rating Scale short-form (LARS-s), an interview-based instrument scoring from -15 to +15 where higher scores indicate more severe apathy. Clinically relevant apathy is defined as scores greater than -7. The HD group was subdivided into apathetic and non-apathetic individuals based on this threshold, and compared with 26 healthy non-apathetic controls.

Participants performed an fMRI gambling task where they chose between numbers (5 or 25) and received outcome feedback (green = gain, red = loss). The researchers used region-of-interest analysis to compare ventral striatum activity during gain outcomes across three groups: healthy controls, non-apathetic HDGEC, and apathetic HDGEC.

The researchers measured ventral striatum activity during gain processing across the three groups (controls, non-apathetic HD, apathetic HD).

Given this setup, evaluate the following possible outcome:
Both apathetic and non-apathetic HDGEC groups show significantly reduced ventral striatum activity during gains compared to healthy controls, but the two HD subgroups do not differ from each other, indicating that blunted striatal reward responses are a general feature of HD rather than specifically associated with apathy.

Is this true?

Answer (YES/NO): NO